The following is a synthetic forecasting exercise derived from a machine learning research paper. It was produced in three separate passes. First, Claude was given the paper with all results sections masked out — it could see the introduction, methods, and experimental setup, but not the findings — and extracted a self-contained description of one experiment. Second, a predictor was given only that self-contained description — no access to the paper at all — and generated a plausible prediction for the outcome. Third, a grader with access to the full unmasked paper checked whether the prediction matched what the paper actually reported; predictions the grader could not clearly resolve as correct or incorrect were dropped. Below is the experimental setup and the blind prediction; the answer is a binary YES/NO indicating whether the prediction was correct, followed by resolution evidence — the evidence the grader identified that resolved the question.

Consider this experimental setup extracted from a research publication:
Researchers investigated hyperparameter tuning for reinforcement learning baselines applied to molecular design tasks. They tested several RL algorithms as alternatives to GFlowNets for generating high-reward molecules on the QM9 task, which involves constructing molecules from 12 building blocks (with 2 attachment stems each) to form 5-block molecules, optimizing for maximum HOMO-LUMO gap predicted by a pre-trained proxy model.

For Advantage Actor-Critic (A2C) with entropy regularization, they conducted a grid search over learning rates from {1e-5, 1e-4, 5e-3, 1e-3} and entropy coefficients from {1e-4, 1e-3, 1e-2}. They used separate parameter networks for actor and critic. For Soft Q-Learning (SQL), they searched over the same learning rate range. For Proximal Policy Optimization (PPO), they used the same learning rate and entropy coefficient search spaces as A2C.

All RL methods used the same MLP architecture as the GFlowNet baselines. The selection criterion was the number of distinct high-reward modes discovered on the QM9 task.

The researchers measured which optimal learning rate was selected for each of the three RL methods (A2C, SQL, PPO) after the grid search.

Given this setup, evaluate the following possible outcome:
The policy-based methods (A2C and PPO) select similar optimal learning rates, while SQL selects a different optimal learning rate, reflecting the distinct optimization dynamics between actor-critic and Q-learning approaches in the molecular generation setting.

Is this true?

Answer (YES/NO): NO